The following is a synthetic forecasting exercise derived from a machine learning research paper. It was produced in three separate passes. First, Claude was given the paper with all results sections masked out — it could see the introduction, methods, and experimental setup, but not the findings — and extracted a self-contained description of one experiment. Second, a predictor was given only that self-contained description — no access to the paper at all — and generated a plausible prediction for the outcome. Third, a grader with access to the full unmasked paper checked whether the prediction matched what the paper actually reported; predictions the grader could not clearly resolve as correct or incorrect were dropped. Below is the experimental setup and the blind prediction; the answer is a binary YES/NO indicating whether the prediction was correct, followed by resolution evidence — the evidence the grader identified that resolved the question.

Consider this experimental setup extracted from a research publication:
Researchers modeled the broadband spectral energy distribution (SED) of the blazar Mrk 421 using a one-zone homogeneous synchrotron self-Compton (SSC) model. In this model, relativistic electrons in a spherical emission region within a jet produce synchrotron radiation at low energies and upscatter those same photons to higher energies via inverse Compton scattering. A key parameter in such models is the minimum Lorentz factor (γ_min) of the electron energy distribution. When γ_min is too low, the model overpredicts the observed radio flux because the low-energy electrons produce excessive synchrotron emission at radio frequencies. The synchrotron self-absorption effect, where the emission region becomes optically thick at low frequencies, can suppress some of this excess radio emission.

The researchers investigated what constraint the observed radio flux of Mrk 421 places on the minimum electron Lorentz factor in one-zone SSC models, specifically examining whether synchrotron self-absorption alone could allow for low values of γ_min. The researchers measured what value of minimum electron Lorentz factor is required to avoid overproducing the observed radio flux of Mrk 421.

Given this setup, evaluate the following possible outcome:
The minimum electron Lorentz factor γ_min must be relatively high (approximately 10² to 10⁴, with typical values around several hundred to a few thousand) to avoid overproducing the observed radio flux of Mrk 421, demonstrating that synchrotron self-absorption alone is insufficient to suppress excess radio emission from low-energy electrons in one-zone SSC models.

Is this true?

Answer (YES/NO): YES